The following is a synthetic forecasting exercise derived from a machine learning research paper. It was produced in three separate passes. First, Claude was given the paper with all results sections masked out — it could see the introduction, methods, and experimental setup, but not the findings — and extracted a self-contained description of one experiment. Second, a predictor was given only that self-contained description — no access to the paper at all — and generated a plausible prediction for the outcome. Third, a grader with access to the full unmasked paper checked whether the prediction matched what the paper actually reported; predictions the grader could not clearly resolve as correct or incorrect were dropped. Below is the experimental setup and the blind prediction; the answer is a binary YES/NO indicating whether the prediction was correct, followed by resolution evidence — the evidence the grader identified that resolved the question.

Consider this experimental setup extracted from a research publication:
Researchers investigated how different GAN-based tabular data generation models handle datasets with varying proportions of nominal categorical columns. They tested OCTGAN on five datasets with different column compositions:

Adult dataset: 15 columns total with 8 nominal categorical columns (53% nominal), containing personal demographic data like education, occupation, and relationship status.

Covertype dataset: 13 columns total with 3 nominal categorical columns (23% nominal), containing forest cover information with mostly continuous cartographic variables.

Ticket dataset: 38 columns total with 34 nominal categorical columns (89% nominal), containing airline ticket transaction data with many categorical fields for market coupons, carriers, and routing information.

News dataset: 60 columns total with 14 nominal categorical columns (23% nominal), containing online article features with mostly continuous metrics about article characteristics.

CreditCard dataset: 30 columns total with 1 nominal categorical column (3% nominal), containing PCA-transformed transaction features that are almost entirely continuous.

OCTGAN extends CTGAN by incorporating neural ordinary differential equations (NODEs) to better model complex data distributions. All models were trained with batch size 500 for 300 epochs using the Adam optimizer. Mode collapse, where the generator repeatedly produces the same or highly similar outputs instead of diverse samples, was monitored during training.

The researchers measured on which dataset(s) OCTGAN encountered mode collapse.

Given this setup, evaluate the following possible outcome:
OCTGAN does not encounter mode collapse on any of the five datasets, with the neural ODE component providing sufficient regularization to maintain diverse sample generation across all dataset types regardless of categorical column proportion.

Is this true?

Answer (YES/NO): NO